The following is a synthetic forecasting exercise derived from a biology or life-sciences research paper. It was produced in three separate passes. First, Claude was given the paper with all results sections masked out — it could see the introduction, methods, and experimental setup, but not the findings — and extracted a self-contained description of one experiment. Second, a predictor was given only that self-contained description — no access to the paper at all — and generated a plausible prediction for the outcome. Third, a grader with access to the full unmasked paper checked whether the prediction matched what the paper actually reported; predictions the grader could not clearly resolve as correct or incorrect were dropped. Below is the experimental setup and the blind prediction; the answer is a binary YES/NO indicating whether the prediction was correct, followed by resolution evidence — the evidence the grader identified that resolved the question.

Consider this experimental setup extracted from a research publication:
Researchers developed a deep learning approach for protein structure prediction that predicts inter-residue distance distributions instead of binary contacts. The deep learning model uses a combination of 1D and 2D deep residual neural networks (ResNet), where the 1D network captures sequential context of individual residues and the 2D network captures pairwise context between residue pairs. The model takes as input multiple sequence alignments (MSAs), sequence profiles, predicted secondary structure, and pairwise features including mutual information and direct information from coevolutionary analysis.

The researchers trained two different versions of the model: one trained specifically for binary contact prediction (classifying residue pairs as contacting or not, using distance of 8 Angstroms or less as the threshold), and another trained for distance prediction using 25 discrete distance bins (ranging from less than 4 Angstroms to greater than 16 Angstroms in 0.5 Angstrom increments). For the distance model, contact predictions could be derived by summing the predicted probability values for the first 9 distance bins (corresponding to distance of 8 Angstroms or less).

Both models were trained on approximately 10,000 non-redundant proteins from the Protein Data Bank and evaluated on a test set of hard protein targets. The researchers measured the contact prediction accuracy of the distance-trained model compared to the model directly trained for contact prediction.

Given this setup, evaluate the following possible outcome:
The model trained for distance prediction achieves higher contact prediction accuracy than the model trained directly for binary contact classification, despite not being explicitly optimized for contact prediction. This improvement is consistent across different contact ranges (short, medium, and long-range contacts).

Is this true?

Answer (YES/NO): NO